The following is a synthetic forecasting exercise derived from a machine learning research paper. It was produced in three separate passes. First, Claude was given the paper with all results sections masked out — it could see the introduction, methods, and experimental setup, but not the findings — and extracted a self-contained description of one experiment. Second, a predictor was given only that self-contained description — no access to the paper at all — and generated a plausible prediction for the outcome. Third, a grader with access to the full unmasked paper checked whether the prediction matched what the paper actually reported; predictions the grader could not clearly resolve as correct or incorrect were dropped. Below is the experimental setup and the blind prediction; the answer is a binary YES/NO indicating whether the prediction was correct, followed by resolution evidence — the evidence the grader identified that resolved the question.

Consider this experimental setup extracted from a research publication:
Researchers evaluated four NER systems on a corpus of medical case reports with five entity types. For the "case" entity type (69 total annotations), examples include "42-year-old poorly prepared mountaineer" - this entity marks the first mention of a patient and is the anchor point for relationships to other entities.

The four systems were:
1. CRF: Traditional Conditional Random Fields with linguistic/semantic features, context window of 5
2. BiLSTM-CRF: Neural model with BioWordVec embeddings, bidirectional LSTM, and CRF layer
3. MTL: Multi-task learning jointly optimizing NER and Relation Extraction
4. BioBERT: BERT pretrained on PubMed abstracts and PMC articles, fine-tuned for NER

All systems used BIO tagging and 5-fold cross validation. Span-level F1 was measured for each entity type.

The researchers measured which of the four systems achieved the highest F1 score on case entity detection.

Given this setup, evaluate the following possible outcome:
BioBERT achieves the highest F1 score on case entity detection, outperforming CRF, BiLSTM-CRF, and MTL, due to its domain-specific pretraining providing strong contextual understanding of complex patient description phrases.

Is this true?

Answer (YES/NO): NO